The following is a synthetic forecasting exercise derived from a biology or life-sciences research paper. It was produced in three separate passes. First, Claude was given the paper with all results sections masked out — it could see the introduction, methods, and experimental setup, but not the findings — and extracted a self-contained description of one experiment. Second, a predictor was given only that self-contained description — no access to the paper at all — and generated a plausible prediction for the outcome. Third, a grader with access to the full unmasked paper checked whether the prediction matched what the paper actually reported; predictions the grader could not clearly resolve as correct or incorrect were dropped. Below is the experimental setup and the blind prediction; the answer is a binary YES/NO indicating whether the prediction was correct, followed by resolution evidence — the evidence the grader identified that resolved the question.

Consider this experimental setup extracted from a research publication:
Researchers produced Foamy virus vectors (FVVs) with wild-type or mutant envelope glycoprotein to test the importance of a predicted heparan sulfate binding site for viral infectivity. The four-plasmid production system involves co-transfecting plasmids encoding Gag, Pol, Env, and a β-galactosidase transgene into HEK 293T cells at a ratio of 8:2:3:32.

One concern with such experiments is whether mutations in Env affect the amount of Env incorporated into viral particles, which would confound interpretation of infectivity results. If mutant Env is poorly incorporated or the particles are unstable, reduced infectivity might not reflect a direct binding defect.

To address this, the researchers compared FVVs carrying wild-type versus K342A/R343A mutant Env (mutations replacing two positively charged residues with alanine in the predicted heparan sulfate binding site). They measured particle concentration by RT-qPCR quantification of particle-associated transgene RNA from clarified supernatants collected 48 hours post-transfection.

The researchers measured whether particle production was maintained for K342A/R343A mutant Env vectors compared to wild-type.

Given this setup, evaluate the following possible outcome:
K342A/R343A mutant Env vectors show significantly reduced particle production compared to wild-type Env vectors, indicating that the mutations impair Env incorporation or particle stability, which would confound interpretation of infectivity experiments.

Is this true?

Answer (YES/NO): YES